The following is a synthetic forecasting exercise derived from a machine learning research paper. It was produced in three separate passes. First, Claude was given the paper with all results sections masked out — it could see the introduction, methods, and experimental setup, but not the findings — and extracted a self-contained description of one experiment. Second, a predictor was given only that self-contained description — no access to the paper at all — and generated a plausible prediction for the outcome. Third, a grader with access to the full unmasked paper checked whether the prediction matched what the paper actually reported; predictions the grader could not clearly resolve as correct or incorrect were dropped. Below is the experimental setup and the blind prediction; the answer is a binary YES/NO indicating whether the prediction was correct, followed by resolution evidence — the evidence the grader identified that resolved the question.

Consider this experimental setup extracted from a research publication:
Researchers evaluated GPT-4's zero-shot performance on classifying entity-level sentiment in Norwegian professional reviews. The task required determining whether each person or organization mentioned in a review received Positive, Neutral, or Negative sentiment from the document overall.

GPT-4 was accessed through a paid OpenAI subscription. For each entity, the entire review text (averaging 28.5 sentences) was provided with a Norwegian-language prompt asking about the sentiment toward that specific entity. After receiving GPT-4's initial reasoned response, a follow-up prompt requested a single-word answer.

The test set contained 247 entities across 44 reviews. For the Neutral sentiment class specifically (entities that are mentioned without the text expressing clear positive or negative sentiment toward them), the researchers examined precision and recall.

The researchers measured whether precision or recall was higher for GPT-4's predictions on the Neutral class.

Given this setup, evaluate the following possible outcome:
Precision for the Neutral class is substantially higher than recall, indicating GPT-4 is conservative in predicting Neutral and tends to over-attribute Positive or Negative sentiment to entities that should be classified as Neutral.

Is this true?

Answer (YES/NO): NO